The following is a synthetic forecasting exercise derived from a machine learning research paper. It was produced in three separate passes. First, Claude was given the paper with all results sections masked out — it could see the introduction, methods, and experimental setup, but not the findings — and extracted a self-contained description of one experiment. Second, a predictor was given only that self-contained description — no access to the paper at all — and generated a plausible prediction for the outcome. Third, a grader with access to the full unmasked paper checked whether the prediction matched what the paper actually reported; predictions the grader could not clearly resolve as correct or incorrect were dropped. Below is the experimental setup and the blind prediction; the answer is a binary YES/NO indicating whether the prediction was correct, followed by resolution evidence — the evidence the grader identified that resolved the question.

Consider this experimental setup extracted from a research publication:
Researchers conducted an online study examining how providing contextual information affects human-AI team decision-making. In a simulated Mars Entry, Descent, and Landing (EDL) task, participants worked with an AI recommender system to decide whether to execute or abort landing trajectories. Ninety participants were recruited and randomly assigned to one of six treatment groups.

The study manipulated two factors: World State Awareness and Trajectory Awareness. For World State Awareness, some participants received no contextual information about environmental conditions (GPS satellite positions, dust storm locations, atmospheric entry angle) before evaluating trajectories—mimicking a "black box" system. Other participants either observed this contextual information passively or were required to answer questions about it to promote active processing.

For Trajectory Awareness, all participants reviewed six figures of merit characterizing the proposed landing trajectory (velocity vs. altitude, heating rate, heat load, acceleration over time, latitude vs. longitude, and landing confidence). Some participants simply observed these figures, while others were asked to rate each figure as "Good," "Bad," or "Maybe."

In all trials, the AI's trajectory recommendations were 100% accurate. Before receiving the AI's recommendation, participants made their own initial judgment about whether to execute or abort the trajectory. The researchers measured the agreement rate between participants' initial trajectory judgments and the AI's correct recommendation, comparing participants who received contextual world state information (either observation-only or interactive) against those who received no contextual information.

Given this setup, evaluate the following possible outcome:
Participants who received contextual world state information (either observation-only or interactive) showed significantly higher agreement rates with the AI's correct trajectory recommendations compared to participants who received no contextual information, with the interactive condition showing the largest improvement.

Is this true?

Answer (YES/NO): NO